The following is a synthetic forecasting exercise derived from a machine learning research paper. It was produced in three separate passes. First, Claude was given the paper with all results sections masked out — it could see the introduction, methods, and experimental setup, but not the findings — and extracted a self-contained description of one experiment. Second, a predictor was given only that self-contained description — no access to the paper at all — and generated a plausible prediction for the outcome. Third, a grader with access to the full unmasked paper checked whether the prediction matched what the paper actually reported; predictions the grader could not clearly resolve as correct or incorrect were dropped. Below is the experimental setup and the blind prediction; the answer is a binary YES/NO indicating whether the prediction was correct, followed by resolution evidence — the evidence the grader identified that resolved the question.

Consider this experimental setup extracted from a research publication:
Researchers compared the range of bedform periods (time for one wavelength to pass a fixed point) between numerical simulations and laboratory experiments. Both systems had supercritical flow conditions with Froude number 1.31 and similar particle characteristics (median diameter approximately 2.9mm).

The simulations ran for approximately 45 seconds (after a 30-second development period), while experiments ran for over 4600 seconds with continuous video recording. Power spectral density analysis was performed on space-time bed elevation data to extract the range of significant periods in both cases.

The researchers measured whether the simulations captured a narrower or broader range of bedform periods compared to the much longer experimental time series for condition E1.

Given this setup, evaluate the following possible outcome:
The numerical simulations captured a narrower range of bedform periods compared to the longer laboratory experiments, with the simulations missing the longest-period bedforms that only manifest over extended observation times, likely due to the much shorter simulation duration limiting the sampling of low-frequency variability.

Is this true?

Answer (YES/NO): YES